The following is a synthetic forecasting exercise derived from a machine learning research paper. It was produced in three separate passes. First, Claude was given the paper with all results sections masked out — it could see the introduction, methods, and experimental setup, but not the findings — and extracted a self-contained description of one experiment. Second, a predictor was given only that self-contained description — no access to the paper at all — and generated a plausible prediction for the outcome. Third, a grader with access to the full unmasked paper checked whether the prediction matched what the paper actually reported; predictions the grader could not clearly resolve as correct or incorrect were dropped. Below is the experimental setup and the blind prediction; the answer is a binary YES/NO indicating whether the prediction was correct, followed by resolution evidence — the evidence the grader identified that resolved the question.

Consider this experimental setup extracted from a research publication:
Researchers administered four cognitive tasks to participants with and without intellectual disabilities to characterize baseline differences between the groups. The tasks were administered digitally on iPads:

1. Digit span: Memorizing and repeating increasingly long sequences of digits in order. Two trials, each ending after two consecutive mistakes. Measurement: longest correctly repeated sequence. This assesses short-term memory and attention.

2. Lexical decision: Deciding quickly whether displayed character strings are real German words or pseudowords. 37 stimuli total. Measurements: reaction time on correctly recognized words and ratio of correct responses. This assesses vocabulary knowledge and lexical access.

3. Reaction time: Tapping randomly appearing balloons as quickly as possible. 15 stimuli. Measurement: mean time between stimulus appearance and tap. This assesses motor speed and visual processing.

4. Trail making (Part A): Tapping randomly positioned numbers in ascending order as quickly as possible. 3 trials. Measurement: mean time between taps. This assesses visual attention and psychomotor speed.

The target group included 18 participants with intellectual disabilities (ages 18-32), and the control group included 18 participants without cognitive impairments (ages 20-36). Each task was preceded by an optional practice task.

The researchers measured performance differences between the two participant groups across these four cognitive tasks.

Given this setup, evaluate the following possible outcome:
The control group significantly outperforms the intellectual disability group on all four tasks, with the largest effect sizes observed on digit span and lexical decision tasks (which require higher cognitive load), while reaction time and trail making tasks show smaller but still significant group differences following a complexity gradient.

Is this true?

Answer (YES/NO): NO